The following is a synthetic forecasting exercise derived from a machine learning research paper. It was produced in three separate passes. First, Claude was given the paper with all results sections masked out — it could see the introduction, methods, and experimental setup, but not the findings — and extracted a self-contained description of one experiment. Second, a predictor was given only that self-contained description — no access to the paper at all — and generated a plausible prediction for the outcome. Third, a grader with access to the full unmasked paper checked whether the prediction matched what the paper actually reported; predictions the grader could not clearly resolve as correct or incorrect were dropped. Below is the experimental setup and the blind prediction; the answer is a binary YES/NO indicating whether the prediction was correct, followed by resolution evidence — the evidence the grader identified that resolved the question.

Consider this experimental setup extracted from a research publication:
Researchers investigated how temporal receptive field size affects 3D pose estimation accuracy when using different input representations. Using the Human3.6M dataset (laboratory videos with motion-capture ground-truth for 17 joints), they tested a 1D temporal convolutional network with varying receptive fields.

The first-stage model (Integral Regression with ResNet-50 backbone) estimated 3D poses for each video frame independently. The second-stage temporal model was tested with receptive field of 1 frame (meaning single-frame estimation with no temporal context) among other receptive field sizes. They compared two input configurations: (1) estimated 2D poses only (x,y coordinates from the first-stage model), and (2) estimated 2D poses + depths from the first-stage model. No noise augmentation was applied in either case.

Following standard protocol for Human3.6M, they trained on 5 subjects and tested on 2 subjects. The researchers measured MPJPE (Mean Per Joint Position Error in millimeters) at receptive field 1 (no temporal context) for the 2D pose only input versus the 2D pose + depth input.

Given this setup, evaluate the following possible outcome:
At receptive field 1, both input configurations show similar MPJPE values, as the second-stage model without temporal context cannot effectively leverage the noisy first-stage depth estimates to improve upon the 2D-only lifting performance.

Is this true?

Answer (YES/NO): YES